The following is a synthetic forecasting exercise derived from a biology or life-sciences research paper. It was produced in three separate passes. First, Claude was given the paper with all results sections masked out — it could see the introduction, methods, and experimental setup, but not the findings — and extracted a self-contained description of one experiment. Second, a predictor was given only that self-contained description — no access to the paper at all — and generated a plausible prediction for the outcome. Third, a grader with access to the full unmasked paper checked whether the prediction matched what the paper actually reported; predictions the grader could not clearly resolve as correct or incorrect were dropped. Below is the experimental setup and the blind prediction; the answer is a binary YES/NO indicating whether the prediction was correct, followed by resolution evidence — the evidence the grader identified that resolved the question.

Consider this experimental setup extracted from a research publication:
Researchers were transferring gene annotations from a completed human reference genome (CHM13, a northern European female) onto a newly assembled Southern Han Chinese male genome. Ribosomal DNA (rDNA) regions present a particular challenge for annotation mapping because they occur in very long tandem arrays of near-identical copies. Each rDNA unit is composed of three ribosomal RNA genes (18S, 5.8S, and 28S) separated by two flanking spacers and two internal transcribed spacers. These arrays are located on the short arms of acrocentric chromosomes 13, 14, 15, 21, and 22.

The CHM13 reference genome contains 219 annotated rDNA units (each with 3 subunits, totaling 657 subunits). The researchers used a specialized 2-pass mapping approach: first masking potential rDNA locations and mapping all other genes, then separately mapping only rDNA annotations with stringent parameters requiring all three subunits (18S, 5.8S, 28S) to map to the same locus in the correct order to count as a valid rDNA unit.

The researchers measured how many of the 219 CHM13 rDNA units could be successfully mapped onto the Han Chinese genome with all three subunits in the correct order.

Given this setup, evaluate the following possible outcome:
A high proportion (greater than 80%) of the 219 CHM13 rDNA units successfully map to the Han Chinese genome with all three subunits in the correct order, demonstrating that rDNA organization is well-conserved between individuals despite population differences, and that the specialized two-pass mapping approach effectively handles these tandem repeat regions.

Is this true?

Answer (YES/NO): YES